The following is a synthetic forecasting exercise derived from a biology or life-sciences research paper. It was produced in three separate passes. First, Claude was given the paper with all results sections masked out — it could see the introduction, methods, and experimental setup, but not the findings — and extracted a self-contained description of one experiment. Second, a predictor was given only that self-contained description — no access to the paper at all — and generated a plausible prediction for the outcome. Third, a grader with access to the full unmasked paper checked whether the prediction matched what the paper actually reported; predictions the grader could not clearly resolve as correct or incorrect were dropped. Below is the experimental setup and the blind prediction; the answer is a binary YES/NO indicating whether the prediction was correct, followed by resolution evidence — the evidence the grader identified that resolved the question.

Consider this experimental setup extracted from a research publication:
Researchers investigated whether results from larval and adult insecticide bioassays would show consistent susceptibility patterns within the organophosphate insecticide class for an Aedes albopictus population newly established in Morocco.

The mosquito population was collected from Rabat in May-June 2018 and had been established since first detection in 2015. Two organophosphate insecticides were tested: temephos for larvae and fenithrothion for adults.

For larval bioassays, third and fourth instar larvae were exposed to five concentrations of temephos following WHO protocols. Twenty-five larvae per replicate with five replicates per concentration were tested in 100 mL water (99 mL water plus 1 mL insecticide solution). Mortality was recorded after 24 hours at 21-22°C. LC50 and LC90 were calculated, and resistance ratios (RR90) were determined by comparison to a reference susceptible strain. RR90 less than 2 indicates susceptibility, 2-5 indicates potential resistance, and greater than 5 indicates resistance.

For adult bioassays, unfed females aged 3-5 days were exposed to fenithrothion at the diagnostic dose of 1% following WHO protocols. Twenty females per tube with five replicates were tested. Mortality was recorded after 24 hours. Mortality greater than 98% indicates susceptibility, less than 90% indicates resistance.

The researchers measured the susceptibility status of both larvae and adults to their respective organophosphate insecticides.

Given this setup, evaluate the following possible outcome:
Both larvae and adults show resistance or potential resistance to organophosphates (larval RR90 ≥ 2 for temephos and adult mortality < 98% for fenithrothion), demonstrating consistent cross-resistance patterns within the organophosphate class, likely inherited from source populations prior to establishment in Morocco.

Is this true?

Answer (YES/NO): NO